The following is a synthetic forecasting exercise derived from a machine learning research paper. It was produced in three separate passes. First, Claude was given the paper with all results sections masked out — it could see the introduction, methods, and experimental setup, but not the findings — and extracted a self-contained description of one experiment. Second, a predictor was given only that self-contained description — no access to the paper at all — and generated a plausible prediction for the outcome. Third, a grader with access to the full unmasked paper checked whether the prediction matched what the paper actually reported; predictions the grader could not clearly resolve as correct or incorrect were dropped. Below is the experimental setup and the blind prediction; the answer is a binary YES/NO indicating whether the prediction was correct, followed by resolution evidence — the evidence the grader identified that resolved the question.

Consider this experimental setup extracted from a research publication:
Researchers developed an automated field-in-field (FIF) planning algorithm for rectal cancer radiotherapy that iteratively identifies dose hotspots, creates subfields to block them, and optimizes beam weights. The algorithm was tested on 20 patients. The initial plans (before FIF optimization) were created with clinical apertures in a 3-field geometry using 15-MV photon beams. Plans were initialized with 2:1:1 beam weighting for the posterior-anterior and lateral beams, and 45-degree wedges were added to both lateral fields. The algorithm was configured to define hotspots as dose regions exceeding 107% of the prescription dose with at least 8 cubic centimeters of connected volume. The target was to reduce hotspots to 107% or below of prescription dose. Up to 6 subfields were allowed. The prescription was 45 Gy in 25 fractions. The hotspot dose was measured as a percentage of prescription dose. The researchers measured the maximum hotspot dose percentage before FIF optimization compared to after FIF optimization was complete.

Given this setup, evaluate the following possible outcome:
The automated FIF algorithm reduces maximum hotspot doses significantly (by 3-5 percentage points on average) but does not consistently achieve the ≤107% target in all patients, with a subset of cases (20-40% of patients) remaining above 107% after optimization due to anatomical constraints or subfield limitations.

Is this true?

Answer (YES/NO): NO